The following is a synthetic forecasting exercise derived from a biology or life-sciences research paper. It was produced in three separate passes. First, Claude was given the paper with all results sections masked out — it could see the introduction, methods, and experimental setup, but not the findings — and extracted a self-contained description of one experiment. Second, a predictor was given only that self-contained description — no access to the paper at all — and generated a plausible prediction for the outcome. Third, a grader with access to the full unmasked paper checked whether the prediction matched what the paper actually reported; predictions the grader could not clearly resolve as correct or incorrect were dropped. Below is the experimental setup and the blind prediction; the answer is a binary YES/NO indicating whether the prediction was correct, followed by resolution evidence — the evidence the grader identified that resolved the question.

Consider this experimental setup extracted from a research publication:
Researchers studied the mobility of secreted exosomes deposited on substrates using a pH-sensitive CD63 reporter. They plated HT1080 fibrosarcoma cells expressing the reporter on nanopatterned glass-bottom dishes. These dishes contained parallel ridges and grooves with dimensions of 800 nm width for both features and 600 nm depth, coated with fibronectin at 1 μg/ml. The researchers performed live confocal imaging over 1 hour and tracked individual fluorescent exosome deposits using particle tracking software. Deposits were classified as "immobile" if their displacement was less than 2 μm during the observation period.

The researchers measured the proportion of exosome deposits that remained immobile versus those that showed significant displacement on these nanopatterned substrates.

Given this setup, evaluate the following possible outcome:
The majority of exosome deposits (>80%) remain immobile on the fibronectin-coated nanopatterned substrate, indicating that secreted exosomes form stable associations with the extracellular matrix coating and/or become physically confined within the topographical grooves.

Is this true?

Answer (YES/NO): YES